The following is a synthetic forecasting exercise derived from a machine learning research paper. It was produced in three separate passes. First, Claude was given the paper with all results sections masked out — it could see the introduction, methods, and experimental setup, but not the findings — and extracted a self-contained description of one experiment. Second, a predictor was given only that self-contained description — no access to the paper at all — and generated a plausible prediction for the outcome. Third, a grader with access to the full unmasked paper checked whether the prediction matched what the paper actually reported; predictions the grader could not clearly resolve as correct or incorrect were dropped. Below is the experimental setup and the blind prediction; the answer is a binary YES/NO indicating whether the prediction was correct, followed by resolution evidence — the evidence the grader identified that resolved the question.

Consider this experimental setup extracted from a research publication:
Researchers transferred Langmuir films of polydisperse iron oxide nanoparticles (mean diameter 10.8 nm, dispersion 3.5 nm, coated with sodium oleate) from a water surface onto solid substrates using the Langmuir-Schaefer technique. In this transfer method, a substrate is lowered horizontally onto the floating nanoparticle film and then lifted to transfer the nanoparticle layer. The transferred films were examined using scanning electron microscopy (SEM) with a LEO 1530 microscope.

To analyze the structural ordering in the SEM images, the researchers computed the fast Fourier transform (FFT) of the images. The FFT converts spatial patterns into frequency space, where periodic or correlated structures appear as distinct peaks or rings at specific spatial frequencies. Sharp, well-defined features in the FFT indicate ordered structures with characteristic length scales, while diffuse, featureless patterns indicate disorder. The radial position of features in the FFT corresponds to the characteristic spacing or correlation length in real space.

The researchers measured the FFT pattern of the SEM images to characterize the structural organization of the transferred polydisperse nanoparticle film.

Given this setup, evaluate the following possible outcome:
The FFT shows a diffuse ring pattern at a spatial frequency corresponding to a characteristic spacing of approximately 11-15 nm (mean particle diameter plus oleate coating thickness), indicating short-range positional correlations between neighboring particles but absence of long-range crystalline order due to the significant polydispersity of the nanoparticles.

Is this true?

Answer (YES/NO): NO